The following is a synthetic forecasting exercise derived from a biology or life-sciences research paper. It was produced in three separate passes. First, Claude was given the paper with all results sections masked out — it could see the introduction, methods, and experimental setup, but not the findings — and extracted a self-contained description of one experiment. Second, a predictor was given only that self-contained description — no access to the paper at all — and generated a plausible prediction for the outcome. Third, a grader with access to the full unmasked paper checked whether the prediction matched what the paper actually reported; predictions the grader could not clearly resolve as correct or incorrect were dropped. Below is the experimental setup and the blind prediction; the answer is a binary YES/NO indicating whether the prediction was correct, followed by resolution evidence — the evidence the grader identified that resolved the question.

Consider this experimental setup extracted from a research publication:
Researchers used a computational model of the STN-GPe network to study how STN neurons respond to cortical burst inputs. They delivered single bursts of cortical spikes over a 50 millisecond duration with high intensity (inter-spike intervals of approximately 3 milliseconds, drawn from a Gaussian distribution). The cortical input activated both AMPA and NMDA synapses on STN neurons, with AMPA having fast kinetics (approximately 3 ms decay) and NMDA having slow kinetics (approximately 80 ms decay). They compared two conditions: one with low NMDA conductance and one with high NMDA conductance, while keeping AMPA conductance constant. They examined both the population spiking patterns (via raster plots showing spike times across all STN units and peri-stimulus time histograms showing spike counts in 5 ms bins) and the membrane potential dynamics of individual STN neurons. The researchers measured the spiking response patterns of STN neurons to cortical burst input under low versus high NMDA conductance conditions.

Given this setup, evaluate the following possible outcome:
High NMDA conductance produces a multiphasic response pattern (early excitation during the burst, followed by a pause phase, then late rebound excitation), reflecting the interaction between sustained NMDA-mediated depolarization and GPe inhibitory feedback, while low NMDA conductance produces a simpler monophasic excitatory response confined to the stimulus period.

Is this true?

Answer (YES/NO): YES